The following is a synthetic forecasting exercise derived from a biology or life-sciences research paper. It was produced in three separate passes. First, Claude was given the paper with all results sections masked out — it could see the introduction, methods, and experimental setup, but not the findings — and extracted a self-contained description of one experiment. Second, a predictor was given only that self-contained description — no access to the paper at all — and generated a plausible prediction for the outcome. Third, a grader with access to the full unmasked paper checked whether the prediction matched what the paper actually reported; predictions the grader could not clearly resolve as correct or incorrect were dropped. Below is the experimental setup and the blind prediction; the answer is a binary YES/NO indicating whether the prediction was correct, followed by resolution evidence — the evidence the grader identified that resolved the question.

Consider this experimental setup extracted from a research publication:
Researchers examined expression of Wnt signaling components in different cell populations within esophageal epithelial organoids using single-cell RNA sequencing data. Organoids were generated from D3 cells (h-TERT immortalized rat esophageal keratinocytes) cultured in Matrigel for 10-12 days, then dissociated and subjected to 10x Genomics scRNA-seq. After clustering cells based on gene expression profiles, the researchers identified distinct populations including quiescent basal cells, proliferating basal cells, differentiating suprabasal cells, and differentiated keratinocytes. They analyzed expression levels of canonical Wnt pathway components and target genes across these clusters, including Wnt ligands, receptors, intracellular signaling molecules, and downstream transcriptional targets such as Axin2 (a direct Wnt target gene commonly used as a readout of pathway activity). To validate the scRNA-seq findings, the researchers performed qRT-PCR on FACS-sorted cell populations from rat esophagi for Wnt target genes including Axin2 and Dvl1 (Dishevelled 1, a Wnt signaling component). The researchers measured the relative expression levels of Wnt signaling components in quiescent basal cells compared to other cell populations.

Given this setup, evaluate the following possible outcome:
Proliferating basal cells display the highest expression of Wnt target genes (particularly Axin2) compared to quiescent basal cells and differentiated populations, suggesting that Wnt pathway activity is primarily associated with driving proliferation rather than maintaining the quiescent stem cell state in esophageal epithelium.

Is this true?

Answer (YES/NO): NO